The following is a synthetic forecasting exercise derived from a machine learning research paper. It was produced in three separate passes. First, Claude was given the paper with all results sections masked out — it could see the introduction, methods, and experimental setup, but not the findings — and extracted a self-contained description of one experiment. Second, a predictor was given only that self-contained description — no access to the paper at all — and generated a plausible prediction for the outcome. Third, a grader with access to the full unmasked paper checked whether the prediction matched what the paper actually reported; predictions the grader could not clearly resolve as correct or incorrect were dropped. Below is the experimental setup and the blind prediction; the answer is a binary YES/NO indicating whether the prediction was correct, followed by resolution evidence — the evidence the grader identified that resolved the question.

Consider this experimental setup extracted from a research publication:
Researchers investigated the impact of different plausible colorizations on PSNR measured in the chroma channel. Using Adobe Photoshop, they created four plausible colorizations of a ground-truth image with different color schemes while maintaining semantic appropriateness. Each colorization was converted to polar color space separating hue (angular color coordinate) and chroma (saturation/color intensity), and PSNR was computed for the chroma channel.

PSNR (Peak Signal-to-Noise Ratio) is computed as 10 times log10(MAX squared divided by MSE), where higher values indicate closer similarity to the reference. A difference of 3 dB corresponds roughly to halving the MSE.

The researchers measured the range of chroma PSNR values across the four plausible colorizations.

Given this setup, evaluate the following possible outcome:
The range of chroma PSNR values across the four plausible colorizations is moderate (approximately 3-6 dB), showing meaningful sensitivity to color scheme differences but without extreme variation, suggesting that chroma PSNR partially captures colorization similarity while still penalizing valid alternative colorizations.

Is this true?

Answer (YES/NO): NO